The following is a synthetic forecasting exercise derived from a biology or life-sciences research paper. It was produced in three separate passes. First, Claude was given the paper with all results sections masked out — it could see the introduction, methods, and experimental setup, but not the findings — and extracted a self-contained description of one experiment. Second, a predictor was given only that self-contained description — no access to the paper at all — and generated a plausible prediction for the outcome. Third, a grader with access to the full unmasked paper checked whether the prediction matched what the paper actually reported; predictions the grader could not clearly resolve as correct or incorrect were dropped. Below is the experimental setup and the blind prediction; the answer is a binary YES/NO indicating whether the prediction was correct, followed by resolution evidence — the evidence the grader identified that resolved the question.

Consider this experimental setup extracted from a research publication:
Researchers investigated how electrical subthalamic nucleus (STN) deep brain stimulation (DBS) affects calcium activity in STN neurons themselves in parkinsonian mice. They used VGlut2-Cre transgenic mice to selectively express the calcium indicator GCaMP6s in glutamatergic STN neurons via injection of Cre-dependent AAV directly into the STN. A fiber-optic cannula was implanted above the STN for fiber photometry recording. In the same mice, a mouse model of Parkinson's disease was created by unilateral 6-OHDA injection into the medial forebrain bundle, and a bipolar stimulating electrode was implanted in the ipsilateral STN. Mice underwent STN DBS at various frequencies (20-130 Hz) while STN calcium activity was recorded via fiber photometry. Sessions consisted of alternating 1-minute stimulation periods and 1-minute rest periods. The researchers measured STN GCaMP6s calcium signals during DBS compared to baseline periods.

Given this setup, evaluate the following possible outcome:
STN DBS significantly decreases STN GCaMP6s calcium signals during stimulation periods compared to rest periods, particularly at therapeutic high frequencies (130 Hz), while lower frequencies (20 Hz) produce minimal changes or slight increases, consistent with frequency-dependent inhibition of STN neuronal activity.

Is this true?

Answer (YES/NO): NO